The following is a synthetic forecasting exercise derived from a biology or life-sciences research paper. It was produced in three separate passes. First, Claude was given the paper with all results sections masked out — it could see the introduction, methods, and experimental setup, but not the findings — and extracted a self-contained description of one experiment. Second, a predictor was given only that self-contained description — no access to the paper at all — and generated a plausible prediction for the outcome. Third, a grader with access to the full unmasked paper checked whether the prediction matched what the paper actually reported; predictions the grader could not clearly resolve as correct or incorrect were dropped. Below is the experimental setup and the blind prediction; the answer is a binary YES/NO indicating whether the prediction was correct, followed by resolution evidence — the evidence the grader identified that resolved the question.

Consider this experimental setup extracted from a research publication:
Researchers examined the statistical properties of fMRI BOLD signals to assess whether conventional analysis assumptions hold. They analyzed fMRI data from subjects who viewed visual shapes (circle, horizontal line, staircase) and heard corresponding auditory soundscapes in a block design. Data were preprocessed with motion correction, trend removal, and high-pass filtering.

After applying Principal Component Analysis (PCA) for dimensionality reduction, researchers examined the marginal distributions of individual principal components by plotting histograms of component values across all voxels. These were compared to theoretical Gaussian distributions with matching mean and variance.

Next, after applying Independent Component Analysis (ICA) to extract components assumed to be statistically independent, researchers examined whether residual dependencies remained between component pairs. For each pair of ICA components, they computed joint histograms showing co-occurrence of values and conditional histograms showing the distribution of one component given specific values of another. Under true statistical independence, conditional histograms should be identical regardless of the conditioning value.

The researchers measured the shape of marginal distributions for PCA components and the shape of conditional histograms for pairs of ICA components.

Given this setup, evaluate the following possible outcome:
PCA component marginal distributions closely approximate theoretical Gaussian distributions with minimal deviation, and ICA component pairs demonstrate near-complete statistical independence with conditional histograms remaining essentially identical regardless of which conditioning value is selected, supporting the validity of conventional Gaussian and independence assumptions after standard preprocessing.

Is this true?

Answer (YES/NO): NO